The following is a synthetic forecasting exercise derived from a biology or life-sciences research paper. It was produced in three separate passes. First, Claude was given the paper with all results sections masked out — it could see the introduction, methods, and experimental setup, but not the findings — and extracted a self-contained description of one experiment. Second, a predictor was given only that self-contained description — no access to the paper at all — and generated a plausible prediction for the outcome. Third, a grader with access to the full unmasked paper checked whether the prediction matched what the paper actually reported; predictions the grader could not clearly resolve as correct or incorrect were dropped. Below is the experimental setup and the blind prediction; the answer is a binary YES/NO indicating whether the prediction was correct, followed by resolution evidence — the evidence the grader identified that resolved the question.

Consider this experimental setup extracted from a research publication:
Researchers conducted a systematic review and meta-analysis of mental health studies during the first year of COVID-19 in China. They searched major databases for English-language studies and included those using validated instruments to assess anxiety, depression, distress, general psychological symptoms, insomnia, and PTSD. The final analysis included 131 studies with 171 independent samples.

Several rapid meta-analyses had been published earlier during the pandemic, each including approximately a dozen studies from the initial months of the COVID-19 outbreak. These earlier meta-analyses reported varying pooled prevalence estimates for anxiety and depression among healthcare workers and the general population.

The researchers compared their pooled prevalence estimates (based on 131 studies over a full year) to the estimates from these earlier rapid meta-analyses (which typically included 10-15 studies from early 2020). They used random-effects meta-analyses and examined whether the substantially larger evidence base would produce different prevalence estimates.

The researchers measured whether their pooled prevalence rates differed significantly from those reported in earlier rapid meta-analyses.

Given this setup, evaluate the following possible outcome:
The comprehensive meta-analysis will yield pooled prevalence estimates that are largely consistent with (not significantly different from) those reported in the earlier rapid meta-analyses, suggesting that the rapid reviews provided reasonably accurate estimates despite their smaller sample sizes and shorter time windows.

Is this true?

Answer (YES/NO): NO